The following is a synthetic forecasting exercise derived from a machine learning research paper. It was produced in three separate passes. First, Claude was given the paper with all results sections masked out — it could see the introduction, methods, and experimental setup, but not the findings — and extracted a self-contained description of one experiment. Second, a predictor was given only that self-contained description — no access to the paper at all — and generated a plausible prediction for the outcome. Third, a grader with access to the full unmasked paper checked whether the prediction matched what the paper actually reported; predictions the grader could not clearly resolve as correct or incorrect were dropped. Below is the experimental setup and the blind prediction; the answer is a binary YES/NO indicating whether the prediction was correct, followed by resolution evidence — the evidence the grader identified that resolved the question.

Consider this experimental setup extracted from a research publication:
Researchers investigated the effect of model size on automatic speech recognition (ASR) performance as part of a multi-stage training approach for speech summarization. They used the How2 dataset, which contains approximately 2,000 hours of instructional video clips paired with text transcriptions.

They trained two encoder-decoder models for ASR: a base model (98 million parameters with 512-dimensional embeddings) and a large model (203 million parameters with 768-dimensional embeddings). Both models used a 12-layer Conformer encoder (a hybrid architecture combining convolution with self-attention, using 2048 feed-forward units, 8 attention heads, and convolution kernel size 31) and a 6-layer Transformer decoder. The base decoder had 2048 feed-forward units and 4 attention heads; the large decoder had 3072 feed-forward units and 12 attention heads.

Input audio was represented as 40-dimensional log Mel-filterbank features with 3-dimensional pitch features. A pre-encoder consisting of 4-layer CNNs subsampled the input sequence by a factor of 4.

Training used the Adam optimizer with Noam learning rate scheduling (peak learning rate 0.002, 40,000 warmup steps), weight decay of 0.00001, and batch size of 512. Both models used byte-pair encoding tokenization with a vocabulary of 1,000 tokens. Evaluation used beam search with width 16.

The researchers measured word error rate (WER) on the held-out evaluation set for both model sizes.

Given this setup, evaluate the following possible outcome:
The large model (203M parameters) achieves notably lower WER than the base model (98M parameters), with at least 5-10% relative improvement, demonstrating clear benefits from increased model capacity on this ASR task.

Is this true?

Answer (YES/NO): NO